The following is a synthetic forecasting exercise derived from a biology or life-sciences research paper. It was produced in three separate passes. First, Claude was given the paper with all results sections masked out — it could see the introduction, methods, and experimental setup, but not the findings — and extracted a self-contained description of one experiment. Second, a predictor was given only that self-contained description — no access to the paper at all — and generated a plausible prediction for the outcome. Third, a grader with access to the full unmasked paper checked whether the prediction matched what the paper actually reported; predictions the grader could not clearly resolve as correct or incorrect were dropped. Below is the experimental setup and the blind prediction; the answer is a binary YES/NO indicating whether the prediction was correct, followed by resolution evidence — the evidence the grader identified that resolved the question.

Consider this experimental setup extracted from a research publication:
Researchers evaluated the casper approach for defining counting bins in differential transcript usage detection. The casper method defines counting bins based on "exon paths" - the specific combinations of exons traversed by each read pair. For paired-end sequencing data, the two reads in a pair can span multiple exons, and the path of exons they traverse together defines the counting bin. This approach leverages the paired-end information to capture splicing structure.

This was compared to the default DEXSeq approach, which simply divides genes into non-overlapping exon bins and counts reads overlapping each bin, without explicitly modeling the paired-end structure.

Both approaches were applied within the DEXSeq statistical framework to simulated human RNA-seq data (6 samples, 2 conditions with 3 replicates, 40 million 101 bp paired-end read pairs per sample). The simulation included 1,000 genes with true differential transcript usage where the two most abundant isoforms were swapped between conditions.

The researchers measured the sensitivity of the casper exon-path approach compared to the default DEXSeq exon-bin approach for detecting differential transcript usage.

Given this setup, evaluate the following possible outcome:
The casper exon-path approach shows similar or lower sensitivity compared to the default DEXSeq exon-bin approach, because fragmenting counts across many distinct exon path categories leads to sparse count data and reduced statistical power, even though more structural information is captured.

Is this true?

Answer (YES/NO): YES